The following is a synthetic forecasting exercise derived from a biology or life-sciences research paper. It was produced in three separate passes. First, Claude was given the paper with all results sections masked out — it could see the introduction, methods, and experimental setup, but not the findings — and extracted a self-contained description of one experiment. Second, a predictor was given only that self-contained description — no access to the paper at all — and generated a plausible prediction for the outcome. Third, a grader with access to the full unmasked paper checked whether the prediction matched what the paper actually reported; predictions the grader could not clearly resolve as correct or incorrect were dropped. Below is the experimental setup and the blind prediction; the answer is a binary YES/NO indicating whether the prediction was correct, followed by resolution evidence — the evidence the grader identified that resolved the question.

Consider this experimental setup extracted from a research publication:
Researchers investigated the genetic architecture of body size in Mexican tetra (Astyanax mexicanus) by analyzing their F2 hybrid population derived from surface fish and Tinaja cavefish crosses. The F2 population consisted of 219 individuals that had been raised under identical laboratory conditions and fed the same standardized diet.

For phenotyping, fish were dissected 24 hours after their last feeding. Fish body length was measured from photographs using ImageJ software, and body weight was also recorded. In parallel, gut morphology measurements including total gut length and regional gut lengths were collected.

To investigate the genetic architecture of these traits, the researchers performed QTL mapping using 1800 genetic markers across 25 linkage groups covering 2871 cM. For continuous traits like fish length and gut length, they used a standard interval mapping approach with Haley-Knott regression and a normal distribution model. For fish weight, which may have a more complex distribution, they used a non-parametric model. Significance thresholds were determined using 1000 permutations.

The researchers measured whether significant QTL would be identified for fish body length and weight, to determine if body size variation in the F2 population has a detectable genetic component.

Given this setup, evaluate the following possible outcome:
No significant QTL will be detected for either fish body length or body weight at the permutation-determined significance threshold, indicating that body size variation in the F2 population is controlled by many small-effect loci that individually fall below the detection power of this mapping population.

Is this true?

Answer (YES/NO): NO